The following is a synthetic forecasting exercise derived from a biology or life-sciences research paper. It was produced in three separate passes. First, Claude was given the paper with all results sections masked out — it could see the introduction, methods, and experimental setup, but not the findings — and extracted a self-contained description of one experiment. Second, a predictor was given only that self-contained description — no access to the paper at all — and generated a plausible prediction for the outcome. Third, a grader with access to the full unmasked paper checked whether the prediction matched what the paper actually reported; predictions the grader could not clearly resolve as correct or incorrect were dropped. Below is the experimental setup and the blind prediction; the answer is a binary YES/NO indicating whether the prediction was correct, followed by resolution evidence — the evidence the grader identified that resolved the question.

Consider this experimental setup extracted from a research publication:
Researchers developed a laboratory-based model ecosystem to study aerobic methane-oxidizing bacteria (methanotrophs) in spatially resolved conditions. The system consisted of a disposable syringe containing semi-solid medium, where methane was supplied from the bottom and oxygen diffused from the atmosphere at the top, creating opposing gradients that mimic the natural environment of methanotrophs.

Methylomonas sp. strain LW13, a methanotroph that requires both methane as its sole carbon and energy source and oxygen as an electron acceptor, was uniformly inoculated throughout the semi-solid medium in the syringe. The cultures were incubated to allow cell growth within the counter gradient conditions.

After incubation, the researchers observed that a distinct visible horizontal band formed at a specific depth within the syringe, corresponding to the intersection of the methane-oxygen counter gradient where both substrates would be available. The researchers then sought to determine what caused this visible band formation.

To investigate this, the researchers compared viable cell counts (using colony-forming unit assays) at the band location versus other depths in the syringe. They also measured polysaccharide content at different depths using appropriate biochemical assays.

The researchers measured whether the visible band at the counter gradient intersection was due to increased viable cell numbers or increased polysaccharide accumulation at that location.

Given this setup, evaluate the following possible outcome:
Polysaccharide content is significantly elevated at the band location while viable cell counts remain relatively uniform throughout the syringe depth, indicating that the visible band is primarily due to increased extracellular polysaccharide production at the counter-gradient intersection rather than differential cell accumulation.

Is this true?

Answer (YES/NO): YES